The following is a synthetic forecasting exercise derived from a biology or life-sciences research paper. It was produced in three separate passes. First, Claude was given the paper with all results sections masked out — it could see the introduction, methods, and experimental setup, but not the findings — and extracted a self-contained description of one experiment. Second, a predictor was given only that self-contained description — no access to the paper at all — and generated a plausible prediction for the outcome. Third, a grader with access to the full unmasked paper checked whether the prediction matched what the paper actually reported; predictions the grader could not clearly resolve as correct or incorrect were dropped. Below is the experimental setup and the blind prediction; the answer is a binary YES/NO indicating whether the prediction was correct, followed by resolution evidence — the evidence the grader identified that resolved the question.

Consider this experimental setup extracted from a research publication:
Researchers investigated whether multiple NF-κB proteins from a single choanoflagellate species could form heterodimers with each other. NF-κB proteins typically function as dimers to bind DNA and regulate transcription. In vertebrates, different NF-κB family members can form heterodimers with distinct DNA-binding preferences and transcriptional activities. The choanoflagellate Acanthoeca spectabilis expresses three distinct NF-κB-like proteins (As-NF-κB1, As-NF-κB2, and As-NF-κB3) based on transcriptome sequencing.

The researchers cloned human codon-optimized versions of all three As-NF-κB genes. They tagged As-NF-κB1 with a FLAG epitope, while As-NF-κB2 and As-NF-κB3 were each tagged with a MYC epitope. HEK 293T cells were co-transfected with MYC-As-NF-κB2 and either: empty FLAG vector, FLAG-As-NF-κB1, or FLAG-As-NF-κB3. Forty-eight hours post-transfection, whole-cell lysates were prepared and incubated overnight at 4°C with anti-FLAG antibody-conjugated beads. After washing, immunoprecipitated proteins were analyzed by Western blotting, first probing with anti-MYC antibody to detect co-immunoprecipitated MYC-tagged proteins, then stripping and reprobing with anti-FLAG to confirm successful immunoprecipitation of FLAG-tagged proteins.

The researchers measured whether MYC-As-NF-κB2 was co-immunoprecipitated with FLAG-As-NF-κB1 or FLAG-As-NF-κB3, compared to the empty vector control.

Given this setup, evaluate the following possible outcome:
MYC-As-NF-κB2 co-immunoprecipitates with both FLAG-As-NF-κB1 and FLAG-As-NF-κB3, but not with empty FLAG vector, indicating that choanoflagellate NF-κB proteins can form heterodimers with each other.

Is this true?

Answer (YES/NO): YES